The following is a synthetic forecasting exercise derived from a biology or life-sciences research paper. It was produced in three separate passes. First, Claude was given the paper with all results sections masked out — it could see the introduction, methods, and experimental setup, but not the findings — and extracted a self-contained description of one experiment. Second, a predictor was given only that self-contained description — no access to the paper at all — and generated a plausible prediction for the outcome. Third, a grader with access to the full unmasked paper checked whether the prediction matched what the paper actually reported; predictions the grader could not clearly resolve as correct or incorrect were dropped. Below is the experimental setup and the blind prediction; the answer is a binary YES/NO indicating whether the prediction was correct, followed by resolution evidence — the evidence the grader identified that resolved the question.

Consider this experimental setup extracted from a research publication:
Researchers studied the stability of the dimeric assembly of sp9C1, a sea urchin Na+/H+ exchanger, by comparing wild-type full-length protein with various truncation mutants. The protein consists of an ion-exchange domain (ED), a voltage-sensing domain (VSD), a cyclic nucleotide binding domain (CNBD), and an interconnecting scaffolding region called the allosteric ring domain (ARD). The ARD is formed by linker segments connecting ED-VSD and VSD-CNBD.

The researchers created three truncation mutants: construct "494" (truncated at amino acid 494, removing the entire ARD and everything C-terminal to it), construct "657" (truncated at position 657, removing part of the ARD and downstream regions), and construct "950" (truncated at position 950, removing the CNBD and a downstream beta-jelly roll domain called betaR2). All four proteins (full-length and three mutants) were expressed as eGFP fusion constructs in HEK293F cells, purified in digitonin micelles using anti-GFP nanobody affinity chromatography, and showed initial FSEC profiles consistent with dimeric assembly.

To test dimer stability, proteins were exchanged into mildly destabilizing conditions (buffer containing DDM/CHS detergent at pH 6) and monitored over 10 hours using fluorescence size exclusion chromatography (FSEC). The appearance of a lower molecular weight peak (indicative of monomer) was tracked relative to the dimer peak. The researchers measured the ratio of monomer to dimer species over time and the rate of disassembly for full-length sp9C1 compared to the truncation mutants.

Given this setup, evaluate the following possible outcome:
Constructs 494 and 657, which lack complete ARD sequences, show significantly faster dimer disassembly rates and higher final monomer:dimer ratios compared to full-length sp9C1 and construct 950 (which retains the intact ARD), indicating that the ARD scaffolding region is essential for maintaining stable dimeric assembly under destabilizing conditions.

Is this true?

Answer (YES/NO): YES